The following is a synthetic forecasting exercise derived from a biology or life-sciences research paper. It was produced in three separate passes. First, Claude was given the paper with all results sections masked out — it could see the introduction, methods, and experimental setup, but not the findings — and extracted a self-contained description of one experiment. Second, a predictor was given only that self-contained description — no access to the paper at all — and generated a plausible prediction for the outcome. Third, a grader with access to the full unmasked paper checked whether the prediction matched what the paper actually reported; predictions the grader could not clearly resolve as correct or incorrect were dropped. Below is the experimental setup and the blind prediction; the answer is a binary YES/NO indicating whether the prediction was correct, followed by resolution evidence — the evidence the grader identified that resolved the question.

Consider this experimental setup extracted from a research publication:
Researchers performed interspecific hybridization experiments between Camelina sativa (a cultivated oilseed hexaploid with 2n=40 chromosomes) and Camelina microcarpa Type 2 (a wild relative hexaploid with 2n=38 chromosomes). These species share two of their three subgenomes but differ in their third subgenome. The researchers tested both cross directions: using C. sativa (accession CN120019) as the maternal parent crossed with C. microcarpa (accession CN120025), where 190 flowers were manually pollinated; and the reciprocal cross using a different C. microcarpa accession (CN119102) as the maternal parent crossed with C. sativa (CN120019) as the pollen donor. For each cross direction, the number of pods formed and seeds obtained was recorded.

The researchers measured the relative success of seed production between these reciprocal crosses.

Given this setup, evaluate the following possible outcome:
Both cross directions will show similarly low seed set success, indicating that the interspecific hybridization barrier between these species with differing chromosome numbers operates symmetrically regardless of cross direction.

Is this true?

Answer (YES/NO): NO